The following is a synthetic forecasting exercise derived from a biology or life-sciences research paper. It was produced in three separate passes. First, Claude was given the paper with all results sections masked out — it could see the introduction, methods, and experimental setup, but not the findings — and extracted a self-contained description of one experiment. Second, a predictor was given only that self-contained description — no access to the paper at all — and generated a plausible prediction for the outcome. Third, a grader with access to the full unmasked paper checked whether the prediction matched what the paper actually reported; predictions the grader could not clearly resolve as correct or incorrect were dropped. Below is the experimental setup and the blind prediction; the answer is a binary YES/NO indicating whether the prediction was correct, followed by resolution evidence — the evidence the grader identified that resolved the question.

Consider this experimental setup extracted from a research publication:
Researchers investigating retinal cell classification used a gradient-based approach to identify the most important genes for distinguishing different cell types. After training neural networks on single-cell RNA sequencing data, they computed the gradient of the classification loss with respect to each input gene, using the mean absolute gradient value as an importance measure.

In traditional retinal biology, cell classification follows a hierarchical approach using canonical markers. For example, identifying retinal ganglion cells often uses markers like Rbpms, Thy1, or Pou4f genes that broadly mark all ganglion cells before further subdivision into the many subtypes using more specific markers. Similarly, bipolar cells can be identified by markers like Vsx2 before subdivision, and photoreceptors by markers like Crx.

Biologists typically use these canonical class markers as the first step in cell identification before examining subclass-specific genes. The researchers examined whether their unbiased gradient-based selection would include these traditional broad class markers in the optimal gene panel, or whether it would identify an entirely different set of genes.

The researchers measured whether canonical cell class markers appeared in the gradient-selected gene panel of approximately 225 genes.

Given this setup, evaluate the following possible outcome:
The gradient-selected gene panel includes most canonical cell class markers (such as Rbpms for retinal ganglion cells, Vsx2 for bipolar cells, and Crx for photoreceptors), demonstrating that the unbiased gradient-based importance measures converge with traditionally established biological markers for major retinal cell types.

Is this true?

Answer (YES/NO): NO